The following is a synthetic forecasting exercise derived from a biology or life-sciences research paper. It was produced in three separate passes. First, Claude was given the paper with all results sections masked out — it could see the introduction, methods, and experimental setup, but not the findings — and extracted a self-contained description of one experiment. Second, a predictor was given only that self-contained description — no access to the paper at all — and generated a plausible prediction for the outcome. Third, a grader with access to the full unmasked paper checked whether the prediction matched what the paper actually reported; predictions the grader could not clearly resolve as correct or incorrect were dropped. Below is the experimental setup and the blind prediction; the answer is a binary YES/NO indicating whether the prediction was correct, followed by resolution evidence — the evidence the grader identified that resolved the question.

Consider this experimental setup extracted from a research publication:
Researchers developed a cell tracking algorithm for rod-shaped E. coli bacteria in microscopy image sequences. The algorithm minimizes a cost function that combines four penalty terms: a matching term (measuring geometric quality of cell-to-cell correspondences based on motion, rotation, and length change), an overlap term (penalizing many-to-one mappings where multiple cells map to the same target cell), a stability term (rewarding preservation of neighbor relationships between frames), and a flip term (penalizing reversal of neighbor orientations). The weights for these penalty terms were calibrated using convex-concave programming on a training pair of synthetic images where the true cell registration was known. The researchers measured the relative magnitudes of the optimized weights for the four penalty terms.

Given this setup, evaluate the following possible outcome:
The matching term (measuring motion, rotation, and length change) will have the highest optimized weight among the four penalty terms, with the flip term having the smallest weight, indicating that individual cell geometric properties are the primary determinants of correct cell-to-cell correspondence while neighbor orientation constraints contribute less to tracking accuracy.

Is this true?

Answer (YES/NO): NO